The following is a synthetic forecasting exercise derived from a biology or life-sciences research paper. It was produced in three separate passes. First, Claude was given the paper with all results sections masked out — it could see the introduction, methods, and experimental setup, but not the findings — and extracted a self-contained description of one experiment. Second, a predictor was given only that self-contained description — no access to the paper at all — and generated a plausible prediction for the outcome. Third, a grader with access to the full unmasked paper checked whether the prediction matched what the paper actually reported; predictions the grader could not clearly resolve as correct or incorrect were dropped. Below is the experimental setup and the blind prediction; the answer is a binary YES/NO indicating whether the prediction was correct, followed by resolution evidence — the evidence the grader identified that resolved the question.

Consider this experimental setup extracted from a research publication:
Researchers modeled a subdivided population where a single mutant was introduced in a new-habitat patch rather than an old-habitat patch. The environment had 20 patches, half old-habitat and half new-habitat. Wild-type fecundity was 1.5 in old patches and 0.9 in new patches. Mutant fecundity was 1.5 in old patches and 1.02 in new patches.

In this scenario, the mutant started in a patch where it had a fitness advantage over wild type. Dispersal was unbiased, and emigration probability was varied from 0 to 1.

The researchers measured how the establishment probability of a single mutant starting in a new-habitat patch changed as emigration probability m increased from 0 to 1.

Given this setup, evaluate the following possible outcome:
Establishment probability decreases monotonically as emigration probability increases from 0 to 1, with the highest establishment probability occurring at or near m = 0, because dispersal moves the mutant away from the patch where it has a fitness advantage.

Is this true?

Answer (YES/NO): NO